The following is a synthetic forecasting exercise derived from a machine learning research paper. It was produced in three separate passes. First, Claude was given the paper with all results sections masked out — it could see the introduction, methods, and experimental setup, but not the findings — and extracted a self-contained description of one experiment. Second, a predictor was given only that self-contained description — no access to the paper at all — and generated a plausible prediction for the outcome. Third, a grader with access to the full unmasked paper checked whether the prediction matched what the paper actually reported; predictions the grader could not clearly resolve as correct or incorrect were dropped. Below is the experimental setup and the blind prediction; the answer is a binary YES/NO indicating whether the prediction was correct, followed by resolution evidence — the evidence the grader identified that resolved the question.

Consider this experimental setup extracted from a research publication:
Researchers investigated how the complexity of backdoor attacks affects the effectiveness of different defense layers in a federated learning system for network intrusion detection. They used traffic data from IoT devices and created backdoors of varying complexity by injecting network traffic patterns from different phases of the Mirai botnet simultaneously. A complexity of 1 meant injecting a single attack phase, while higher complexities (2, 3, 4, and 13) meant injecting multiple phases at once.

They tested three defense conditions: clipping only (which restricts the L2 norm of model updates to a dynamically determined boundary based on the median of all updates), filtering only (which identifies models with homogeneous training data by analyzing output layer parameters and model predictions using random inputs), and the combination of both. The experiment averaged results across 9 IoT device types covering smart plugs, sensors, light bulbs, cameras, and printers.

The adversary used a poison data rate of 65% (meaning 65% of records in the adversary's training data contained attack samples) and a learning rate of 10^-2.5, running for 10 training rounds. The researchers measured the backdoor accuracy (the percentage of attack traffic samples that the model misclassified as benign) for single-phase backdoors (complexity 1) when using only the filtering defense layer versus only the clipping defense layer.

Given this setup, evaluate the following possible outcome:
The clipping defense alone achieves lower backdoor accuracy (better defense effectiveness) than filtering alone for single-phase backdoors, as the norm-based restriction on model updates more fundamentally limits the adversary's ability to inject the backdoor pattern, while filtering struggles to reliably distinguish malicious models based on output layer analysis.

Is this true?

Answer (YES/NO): NO